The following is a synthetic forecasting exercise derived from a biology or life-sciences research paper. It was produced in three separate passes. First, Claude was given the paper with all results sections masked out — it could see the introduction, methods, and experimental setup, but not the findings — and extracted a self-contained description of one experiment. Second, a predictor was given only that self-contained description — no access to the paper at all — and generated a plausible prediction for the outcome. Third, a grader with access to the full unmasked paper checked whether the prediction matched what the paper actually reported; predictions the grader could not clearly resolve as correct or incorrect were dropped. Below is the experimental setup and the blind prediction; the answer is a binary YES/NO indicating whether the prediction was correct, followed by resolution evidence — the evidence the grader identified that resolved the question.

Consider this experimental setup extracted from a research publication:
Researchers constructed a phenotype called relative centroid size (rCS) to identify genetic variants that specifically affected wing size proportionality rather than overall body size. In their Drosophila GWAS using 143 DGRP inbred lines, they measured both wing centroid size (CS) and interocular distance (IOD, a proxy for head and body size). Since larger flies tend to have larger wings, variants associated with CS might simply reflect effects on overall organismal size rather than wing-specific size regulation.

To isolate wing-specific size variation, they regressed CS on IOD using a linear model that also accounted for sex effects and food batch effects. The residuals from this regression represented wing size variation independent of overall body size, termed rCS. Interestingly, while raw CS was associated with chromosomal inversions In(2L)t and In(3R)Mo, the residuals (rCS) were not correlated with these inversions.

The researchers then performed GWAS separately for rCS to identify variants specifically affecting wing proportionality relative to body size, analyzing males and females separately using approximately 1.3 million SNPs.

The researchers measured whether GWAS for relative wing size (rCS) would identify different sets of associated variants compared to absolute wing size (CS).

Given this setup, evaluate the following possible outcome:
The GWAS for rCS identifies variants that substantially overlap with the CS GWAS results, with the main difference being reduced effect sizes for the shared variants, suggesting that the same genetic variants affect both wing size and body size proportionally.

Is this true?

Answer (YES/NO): NO